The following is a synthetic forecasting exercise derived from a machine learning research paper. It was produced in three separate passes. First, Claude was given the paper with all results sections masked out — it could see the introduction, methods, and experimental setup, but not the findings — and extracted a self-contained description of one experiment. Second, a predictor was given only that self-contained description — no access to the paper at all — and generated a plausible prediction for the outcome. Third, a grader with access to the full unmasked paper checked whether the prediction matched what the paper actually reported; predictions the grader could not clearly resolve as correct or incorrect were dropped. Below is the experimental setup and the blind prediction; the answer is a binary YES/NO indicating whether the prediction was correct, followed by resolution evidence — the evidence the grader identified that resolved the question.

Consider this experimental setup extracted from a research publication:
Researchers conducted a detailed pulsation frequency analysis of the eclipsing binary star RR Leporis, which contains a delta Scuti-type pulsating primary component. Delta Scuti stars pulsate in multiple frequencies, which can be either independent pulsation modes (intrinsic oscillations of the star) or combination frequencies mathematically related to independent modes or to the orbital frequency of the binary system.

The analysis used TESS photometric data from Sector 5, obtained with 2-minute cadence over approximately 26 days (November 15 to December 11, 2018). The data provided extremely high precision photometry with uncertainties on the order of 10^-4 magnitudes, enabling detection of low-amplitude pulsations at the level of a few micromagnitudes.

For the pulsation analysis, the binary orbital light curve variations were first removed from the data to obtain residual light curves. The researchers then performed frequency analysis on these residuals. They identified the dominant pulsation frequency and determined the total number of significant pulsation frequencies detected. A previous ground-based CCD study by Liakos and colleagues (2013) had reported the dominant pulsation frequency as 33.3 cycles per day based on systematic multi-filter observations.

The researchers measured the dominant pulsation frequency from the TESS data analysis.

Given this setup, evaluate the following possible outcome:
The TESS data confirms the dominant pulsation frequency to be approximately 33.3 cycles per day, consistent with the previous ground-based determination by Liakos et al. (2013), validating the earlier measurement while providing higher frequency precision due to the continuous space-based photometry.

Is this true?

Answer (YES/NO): NO